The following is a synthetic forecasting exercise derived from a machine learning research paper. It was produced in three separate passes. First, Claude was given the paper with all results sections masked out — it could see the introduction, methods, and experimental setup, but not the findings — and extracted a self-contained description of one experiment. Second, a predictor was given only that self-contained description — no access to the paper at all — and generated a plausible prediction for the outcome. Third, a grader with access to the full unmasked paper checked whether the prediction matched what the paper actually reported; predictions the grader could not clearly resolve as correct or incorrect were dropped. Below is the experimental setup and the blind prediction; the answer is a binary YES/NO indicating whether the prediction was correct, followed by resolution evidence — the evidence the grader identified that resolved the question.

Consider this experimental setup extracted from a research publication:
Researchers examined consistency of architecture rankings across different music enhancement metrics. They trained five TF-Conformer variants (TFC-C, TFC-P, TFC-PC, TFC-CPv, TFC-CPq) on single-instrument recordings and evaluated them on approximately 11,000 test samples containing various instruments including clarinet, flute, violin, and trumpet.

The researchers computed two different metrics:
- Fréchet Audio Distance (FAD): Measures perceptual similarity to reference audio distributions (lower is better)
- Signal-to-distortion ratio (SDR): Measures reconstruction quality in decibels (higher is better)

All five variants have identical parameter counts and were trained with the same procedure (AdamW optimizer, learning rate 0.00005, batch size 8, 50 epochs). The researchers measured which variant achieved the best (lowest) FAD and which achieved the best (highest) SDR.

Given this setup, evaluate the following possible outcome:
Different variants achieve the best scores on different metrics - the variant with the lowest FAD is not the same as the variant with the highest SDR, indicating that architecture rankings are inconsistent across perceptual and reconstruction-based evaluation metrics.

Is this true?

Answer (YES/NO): NO